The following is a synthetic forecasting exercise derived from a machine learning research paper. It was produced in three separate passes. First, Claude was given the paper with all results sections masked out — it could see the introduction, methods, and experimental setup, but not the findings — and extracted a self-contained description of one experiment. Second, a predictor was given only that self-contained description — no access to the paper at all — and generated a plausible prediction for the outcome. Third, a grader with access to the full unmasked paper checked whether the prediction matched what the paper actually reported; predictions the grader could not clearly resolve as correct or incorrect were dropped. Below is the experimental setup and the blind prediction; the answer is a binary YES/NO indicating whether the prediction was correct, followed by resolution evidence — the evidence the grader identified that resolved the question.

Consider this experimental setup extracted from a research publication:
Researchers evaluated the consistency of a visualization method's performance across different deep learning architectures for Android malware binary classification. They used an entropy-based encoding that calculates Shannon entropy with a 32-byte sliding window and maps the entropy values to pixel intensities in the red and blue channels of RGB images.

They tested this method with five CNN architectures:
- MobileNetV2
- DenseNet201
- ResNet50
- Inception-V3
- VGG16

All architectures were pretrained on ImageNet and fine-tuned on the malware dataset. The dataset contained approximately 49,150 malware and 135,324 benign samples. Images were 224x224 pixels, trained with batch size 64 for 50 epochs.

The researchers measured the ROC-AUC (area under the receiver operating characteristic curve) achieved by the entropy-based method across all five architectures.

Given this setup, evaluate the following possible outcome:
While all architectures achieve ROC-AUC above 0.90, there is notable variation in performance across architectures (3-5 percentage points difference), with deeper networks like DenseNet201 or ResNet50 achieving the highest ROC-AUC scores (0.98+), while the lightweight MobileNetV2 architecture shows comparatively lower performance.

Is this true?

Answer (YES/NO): NO